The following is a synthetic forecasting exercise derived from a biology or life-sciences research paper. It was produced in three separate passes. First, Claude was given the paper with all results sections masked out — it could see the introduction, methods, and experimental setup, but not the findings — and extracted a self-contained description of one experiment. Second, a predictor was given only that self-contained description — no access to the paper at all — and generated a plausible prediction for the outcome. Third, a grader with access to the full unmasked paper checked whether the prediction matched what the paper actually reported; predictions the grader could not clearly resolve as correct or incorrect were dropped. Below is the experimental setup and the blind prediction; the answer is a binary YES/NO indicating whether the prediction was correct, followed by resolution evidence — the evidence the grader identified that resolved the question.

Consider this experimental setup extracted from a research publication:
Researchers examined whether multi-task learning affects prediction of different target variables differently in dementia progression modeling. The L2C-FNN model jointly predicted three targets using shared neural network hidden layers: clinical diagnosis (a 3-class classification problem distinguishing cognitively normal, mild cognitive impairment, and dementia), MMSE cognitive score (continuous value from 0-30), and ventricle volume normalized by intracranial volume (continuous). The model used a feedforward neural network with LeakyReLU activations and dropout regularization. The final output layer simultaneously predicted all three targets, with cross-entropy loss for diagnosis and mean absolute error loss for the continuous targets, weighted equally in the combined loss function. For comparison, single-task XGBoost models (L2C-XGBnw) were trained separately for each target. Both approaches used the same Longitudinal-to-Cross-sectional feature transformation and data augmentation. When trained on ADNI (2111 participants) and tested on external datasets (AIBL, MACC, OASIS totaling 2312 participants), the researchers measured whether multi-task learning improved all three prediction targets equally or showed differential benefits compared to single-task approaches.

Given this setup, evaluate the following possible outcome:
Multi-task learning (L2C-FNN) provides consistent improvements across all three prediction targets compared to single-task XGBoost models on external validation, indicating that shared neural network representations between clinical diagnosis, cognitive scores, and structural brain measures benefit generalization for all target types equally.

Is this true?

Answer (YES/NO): NO